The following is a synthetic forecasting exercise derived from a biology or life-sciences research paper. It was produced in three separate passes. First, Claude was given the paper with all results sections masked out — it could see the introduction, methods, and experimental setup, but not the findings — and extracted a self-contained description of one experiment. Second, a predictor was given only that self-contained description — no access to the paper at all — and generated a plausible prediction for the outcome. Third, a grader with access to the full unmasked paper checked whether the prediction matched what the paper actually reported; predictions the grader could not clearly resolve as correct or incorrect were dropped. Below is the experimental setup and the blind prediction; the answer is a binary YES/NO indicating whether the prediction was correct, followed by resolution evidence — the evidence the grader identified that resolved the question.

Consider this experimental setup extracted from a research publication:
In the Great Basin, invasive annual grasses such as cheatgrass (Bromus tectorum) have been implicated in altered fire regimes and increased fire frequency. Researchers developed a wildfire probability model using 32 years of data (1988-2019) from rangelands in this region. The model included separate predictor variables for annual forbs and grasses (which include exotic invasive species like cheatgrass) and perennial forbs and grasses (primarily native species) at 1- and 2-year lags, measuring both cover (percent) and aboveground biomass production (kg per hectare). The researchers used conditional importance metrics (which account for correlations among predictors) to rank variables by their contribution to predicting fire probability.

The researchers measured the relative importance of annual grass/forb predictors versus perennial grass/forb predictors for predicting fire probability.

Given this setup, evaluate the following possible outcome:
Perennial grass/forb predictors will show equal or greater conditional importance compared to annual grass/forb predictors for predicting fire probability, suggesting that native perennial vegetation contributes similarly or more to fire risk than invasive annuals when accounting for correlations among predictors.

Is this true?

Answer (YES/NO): YES